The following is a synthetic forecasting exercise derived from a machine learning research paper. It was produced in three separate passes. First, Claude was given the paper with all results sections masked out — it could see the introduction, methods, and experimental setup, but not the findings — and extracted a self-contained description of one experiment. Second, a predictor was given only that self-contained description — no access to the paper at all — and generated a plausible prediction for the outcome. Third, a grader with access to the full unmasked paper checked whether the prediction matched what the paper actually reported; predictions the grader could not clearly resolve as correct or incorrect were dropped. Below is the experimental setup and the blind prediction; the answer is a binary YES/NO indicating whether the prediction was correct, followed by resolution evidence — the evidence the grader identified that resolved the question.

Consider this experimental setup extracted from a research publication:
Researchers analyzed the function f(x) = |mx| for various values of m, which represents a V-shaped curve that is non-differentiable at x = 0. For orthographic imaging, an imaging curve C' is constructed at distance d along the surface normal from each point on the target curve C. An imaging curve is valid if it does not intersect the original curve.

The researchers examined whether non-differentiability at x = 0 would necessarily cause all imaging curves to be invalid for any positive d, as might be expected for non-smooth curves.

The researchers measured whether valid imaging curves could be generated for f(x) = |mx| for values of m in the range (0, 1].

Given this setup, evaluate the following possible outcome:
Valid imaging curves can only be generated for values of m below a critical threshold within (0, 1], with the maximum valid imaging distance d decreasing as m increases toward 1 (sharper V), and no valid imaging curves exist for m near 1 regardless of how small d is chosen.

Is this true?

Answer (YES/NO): NO